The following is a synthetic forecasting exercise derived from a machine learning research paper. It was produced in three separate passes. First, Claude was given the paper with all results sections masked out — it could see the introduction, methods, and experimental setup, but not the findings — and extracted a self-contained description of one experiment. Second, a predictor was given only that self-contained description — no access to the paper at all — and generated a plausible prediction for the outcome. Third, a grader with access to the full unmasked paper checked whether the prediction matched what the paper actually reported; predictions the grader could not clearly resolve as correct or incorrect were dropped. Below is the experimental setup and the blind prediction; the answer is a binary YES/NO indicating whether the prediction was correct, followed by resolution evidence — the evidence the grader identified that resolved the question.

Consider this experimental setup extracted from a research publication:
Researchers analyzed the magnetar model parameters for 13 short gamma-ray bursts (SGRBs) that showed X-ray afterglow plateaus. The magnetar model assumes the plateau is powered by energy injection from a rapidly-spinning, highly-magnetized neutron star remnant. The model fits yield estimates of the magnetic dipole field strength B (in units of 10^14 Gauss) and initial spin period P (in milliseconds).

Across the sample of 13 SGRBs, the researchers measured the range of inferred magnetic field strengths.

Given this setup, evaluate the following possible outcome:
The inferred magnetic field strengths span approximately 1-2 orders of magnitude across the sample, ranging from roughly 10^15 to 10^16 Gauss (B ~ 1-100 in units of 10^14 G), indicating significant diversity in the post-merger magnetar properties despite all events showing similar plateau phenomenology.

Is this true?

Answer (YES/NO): NO